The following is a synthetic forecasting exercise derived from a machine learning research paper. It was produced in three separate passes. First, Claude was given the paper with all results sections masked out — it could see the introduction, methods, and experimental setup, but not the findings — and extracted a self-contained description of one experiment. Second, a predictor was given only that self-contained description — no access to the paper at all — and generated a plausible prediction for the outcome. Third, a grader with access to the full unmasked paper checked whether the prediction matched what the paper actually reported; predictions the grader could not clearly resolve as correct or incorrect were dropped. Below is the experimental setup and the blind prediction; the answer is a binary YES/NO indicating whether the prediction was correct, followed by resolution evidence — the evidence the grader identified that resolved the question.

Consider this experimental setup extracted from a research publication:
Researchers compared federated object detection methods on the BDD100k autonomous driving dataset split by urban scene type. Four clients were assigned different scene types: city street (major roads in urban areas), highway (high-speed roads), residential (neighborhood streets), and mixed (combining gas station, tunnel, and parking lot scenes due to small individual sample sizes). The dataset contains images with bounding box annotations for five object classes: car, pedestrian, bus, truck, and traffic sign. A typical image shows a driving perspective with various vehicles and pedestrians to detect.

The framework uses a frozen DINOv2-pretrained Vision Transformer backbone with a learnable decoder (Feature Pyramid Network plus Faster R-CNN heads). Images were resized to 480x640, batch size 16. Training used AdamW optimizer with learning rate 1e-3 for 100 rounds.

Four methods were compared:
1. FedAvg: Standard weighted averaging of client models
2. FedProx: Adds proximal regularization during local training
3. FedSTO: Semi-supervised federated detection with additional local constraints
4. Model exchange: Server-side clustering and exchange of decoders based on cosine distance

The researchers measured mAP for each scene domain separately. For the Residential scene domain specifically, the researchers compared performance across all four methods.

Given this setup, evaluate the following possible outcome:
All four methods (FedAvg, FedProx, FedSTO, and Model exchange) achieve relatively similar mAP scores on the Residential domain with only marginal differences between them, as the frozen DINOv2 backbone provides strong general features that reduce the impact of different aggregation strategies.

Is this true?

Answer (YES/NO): NO